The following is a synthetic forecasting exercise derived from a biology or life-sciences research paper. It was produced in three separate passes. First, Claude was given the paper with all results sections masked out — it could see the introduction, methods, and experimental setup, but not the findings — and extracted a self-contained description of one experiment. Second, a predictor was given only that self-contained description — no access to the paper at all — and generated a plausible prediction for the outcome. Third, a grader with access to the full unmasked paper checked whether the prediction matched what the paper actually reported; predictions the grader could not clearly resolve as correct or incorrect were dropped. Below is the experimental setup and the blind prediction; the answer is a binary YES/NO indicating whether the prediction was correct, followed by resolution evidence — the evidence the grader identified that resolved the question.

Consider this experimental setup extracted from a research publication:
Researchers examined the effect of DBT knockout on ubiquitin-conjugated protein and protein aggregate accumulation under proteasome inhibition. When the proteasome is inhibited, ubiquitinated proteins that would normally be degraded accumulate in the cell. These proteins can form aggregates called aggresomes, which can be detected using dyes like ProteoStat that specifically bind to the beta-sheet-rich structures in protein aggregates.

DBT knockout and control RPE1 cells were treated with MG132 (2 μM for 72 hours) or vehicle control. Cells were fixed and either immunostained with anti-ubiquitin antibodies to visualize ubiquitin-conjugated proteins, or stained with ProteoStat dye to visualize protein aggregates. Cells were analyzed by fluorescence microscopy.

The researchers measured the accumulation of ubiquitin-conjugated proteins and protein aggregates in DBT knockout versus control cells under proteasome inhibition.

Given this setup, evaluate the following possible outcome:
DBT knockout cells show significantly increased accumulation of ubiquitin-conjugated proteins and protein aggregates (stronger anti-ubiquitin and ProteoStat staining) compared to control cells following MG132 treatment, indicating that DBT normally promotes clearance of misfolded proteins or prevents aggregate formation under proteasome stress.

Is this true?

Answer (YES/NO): NO